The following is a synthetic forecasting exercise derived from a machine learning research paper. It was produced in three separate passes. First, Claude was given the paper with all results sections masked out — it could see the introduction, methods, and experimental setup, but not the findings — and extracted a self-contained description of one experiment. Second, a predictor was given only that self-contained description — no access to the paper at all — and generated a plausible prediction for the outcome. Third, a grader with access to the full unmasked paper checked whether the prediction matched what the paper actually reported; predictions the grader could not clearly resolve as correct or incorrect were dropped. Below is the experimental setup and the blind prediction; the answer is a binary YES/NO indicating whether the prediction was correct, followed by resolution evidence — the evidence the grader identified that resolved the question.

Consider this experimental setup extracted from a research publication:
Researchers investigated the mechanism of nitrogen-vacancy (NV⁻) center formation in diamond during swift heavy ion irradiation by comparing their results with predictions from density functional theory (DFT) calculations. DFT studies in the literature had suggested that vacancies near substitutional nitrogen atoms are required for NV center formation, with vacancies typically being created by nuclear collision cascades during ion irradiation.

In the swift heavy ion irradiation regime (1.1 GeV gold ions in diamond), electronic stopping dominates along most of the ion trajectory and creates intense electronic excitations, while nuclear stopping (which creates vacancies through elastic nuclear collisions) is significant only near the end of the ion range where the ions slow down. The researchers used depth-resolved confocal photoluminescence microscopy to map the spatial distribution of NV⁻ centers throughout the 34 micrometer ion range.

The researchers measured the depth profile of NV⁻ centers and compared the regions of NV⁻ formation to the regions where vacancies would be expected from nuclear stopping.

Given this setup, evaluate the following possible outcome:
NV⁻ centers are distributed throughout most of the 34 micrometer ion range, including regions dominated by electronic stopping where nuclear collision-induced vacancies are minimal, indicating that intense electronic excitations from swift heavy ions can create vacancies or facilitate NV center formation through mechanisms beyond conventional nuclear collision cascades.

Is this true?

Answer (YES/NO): YES